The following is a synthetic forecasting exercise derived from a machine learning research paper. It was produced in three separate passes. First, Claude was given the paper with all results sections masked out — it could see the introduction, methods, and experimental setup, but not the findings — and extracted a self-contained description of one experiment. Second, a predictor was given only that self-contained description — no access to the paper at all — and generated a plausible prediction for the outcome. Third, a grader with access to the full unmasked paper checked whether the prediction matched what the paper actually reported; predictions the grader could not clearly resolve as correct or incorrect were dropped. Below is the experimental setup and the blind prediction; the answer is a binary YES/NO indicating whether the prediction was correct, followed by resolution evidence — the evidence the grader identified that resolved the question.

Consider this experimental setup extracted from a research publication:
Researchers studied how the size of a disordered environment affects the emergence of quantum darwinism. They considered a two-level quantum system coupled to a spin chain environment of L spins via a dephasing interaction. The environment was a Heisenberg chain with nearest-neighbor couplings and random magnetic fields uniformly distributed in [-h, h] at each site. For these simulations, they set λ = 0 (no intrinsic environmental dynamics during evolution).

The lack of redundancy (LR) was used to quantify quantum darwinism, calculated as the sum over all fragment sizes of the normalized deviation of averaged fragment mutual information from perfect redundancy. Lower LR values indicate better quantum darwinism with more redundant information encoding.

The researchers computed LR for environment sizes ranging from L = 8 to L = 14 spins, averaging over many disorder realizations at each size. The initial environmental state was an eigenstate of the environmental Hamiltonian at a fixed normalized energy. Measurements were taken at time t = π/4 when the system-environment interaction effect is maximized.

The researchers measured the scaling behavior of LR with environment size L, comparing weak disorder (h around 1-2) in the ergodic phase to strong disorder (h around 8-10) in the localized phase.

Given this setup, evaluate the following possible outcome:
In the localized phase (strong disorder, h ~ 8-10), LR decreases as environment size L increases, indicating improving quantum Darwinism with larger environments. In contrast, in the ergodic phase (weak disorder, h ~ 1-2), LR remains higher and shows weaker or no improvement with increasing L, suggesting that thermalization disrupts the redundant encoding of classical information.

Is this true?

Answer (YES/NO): NO